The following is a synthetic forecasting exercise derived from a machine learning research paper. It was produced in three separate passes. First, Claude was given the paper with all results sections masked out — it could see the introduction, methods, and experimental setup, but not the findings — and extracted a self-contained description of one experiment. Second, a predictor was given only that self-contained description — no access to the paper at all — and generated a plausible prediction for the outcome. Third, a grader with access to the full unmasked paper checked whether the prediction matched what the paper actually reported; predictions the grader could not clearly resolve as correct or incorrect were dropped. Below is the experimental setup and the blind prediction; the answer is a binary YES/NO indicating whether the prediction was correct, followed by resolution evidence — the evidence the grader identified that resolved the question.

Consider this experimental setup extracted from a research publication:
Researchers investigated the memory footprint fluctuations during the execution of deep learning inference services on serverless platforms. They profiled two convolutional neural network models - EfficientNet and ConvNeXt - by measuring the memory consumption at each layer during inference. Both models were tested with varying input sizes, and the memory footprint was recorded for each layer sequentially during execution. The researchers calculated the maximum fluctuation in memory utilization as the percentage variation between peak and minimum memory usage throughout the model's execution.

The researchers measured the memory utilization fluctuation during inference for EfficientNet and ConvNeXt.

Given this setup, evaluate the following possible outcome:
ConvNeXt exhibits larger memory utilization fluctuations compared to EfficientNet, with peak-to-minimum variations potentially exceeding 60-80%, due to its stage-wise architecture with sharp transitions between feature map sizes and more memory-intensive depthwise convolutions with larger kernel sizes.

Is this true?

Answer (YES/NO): YES